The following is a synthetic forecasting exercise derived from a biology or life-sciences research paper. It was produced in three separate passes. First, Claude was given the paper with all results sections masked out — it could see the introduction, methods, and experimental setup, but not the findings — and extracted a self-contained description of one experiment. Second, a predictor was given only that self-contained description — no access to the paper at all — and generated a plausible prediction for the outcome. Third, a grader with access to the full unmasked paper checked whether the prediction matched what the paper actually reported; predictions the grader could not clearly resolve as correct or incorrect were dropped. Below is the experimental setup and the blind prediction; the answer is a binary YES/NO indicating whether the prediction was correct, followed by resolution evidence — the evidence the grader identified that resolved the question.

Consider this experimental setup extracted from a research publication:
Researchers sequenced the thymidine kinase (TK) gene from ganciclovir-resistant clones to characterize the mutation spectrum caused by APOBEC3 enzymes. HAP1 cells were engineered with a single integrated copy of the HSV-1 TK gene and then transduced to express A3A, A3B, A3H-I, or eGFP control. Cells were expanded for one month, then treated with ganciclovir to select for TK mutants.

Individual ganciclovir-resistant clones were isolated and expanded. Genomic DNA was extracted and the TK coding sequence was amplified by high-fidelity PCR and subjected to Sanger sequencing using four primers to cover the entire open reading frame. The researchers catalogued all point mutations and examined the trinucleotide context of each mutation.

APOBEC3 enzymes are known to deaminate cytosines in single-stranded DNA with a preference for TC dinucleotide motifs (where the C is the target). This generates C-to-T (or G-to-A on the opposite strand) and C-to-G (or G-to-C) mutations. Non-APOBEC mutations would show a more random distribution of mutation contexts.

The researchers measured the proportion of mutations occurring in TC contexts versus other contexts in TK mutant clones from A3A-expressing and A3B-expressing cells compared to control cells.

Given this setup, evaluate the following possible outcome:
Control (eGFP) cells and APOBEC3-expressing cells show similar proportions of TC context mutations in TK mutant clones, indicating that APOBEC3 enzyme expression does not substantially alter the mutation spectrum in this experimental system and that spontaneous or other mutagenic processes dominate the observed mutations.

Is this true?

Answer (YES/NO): NO